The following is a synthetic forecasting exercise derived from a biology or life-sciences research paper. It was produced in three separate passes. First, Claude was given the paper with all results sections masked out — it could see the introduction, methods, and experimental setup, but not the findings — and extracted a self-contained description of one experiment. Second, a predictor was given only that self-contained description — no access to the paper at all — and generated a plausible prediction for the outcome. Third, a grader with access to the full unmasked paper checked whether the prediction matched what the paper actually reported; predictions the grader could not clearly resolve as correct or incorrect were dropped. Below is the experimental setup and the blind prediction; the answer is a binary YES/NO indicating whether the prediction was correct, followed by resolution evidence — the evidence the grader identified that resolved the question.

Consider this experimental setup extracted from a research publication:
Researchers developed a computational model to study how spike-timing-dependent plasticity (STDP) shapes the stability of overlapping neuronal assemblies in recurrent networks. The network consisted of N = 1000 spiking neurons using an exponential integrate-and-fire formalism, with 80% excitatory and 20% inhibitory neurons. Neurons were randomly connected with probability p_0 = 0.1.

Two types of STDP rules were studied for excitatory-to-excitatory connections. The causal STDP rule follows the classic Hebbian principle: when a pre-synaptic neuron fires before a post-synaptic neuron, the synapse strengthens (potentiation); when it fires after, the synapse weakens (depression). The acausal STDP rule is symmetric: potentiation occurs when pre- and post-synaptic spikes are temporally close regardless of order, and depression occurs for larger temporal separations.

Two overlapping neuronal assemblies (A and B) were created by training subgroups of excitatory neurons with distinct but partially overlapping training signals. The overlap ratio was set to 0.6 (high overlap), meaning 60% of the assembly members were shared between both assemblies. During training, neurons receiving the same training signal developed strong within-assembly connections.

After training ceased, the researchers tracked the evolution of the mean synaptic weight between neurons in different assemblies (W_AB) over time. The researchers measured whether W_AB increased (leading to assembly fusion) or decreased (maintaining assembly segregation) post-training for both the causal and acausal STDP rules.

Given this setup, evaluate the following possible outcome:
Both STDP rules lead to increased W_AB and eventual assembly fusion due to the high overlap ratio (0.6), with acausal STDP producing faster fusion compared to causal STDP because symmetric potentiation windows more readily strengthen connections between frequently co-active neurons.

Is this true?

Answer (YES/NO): NO